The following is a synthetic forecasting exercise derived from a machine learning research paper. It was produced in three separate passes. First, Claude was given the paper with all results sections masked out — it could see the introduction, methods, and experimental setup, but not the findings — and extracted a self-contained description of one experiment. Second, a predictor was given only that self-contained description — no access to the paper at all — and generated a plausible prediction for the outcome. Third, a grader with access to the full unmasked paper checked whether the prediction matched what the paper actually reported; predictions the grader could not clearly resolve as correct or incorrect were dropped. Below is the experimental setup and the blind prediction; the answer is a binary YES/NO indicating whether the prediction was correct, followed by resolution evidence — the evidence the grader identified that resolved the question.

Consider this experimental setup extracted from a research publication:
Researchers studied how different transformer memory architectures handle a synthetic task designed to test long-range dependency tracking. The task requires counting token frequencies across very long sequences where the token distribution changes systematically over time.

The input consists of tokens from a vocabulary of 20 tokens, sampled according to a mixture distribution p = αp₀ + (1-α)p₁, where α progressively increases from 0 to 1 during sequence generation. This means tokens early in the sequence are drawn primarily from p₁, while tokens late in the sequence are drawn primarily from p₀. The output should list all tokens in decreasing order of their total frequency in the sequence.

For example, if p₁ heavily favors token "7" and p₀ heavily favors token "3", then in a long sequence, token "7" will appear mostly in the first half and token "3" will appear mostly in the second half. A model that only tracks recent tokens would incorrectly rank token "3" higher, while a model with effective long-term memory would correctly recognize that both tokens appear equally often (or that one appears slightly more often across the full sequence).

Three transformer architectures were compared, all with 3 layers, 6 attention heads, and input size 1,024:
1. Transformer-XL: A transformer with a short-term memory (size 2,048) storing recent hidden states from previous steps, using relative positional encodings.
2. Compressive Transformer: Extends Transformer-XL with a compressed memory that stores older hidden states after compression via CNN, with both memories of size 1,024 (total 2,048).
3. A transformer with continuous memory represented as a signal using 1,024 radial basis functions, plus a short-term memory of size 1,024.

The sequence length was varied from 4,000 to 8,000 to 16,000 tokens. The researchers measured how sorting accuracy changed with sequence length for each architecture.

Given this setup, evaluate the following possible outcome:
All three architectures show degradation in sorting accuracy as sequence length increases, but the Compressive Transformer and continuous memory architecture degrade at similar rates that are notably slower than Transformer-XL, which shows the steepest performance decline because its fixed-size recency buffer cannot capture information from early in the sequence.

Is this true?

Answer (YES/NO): NO